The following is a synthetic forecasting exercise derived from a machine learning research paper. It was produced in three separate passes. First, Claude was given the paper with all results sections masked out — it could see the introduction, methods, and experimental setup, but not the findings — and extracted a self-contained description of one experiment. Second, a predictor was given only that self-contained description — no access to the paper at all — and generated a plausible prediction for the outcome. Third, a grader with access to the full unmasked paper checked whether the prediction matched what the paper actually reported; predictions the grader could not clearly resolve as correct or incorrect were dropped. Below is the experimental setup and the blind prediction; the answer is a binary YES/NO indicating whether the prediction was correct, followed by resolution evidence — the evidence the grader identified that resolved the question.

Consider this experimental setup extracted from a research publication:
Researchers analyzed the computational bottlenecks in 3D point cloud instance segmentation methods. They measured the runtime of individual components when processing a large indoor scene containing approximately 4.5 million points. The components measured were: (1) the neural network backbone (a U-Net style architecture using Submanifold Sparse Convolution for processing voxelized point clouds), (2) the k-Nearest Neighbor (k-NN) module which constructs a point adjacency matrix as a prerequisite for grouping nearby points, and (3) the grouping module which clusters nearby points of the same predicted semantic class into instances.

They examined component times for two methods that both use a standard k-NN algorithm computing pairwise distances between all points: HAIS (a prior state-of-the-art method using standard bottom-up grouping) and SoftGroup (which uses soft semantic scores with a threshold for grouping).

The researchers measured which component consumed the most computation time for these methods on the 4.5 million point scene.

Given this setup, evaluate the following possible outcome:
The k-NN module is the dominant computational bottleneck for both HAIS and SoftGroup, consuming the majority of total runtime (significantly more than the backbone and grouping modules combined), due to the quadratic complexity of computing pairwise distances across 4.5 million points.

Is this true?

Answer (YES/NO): YES